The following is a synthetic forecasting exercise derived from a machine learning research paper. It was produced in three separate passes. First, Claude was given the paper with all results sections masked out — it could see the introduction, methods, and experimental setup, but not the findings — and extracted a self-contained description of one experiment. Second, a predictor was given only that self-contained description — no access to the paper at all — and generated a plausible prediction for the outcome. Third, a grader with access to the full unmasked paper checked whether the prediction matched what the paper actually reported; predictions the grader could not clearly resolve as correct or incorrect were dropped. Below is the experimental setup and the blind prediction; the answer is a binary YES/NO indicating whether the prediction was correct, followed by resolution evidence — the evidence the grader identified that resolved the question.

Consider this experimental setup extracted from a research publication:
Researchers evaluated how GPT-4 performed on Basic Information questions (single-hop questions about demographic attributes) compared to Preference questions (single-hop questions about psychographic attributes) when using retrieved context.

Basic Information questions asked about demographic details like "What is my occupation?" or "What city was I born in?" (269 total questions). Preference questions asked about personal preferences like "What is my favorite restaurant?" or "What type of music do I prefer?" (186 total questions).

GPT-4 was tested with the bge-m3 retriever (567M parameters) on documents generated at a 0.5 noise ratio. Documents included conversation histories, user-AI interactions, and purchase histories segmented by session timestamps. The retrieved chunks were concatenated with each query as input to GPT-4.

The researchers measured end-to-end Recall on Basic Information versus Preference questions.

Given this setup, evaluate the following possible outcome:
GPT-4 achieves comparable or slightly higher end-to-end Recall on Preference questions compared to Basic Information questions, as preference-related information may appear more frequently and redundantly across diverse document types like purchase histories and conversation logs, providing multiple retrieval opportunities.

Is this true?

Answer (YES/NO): NO